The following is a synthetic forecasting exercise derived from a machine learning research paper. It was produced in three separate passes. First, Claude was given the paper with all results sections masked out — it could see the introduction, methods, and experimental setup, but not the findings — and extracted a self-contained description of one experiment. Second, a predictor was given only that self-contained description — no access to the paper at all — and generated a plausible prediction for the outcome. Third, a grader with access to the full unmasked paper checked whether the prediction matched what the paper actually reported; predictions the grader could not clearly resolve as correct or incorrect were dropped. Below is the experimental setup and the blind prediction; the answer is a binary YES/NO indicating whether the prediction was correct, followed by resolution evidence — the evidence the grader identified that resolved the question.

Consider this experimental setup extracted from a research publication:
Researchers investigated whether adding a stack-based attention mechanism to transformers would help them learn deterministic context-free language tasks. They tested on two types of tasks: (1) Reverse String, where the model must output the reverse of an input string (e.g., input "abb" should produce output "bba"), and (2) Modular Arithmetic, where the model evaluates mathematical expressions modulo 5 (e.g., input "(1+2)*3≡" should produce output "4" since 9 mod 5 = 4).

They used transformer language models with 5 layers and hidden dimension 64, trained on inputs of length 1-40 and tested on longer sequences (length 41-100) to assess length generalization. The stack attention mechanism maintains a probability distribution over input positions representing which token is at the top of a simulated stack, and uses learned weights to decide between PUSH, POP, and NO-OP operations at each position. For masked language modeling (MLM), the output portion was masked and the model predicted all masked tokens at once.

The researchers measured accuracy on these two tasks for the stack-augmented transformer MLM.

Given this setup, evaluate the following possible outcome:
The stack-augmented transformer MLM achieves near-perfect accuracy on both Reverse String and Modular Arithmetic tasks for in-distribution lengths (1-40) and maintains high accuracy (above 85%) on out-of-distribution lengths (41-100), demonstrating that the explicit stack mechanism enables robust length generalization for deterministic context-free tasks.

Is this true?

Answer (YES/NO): NO